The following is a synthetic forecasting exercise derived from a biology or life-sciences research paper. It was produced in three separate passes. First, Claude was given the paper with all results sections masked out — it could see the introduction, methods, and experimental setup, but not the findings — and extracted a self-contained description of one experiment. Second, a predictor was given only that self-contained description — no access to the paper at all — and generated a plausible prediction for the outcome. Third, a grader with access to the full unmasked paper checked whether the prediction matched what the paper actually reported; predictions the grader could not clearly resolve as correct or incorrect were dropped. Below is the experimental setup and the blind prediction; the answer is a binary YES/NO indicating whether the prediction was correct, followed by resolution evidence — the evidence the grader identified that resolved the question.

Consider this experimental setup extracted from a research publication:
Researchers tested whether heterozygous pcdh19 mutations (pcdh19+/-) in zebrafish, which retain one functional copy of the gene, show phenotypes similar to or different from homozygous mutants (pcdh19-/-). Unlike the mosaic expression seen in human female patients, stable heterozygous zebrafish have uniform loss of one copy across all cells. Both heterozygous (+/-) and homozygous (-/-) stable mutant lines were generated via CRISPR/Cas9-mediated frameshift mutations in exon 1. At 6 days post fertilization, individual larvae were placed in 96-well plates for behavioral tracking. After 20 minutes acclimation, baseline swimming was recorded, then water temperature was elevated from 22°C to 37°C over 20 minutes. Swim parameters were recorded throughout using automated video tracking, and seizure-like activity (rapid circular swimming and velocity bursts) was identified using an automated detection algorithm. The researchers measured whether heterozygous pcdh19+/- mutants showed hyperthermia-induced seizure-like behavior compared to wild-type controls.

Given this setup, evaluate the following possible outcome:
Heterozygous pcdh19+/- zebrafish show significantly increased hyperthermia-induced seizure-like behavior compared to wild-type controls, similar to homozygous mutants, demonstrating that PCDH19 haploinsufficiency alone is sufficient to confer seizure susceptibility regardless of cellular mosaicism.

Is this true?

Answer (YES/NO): NO